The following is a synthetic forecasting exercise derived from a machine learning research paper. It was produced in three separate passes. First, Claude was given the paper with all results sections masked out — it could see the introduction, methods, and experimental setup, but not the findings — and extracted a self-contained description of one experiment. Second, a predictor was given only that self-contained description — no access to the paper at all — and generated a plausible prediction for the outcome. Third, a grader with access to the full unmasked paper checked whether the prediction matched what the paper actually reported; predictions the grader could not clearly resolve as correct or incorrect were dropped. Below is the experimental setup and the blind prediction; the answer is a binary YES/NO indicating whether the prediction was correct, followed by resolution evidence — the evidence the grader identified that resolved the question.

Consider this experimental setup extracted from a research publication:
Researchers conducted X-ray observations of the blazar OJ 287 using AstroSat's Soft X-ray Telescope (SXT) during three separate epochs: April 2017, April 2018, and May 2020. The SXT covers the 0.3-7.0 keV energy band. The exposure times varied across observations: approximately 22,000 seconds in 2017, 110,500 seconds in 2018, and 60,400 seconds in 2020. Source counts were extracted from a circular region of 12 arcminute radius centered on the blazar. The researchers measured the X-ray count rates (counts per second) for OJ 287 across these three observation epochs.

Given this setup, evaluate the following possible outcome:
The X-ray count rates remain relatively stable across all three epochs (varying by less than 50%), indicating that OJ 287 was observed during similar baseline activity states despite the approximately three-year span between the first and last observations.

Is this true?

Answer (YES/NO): NO